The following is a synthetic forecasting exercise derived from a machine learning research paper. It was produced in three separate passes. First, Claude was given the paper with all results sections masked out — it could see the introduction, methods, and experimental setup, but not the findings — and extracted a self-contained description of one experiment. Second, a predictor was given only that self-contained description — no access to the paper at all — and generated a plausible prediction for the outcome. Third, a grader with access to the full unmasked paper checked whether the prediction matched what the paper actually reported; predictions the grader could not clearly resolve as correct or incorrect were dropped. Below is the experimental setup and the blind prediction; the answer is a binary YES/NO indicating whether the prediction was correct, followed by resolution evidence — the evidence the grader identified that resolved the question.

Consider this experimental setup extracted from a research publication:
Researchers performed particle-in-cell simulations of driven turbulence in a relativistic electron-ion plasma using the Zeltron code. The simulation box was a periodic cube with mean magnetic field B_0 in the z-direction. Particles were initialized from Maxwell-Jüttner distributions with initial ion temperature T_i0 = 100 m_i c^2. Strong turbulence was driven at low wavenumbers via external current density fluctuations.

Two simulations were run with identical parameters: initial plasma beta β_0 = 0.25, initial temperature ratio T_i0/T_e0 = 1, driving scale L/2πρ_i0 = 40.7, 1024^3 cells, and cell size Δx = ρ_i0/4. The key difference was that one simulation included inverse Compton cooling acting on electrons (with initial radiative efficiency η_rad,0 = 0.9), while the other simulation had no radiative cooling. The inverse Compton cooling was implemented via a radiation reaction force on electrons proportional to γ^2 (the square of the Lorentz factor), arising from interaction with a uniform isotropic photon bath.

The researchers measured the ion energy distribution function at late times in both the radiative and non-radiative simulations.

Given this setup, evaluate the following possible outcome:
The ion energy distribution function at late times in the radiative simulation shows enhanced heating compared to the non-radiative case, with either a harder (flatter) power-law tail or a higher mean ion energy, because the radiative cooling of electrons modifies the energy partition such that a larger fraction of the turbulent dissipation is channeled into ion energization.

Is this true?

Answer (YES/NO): YES